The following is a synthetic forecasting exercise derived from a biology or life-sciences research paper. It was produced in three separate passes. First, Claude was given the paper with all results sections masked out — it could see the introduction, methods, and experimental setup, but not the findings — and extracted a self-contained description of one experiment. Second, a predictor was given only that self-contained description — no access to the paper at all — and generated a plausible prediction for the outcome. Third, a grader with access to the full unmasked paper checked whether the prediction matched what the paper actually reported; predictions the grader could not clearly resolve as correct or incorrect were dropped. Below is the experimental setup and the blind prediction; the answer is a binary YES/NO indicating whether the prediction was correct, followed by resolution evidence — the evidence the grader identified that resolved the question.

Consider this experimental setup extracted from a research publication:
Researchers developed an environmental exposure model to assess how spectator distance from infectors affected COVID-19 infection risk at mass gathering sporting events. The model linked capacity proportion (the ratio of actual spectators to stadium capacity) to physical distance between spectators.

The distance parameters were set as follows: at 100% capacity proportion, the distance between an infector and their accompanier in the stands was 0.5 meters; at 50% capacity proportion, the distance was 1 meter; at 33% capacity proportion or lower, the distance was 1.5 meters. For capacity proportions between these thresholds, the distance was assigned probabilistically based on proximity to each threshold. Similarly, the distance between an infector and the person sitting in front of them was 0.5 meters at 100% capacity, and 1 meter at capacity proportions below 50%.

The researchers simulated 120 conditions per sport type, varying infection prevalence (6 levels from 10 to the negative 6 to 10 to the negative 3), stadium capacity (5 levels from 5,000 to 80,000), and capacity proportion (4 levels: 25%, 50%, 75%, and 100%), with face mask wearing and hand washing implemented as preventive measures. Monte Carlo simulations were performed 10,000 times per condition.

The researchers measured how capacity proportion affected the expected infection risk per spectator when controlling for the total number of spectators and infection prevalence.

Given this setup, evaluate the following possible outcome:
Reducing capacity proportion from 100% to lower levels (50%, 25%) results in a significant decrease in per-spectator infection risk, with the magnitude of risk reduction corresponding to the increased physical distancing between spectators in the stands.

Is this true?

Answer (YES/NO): NO